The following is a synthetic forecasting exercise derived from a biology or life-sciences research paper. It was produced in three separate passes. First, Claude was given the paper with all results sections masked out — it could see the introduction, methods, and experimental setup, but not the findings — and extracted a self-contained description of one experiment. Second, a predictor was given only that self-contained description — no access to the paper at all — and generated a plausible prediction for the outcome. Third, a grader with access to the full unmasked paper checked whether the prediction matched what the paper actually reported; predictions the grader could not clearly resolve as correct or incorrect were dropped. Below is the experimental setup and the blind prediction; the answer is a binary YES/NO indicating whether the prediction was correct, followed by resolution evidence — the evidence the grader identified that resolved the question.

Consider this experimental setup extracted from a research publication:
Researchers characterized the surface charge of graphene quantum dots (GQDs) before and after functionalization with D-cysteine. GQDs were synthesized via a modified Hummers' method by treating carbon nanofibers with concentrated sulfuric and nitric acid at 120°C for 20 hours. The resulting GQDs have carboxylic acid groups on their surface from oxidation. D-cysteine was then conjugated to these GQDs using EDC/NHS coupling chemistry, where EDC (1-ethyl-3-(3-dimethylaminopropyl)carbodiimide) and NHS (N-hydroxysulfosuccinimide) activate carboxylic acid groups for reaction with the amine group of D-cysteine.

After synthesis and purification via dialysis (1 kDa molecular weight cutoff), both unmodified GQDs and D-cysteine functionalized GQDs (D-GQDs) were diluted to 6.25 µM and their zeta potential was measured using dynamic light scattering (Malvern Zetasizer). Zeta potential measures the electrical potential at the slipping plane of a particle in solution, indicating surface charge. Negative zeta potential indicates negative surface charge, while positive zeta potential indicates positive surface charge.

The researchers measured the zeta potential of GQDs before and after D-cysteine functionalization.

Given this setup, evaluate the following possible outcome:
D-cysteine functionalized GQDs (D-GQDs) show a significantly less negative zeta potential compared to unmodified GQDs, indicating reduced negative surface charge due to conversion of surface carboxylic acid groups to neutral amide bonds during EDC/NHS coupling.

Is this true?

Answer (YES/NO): YES